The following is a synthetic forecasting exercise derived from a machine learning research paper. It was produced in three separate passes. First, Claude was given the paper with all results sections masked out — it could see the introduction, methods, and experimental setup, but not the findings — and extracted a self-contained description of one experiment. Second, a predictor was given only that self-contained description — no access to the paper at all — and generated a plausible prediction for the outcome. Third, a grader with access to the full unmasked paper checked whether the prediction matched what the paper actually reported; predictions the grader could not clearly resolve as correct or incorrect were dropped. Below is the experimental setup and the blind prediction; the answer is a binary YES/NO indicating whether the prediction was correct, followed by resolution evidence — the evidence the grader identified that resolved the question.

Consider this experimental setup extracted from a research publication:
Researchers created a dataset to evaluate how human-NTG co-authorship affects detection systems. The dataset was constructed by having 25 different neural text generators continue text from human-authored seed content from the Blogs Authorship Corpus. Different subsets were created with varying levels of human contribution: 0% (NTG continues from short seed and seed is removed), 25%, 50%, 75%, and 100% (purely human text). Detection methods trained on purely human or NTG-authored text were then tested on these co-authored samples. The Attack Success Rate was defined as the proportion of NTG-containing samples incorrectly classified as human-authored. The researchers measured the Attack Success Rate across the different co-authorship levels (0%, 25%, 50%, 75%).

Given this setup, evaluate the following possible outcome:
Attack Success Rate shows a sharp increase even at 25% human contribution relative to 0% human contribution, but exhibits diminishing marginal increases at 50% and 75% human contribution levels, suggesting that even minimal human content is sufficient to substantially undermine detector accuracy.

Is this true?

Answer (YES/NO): NO